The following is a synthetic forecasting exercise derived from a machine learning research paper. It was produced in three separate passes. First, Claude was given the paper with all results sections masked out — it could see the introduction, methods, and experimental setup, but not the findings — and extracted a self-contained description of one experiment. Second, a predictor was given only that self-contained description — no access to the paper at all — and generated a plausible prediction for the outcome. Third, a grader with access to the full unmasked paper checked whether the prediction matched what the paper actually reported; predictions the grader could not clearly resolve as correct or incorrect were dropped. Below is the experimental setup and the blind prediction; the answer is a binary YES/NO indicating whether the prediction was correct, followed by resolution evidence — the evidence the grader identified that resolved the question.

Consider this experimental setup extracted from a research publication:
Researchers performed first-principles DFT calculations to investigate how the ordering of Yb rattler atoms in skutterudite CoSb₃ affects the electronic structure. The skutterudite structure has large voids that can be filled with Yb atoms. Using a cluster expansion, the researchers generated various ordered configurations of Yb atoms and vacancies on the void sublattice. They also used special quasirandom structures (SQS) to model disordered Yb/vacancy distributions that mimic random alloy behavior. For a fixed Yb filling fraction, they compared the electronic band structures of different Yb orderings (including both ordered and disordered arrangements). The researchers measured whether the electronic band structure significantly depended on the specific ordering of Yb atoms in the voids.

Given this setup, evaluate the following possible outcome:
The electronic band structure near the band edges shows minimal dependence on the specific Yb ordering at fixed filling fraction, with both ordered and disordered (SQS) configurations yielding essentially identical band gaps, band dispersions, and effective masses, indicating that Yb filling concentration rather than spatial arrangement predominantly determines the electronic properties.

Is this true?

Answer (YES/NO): NO